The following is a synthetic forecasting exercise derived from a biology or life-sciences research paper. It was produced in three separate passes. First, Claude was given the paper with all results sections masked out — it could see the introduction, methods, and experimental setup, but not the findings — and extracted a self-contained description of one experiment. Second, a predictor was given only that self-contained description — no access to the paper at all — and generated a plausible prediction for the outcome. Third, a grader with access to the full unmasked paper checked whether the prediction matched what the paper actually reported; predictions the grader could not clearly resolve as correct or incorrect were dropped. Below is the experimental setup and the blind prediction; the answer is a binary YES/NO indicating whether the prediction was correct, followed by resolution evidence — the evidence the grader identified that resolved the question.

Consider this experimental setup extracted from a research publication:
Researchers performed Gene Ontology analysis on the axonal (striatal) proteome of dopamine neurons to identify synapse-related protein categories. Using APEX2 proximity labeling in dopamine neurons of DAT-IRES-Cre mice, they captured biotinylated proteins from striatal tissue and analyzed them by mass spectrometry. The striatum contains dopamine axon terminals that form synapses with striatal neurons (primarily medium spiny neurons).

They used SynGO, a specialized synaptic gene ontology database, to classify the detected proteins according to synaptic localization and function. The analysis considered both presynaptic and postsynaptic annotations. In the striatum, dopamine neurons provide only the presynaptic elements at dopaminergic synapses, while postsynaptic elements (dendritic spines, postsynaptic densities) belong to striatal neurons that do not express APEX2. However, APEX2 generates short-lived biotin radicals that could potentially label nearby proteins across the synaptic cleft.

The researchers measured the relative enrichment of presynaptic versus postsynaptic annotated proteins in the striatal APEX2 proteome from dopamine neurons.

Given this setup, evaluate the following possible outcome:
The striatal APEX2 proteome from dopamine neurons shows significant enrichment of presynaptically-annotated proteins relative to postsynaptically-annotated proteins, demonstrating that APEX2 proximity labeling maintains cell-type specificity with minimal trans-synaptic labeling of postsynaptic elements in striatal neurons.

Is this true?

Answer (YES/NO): YES